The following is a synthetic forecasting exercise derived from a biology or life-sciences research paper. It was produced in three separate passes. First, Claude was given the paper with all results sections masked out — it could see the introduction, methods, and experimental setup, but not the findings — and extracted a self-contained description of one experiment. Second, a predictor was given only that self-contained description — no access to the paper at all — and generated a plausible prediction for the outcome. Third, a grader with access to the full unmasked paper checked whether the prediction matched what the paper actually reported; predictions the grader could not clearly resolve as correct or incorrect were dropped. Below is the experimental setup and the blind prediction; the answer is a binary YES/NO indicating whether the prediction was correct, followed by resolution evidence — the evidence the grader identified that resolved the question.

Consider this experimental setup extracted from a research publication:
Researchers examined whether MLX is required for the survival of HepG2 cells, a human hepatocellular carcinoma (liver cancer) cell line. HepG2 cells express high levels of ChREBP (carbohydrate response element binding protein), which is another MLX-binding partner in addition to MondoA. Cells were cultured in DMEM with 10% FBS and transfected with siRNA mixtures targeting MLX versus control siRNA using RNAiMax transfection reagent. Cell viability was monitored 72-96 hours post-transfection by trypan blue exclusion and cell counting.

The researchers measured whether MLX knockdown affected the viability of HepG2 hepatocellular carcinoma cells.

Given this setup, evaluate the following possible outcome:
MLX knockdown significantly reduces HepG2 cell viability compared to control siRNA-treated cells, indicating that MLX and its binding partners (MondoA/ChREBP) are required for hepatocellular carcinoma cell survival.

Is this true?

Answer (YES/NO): YES